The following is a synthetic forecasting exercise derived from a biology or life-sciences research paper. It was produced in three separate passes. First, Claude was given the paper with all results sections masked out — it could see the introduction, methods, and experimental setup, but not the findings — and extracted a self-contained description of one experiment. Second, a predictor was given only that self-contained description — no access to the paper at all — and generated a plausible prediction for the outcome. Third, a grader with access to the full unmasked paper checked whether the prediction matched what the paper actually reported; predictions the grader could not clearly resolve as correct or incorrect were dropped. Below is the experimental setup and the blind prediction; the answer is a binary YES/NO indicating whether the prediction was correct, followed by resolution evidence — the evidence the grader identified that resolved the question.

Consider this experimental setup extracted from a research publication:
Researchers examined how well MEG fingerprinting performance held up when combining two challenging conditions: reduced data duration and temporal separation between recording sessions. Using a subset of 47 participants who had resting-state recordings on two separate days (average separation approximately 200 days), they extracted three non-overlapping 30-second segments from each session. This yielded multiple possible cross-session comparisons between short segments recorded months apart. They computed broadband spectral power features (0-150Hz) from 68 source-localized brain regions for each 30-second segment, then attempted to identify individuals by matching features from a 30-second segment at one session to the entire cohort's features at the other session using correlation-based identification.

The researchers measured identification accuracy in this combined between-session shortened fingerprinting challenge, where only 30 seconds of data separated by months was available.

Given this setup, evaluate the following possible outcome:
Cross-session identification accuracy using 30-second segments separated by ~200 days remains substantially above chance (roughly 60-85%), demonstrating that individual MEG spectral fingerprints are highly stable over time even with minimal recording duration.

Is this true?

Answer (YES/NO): YES